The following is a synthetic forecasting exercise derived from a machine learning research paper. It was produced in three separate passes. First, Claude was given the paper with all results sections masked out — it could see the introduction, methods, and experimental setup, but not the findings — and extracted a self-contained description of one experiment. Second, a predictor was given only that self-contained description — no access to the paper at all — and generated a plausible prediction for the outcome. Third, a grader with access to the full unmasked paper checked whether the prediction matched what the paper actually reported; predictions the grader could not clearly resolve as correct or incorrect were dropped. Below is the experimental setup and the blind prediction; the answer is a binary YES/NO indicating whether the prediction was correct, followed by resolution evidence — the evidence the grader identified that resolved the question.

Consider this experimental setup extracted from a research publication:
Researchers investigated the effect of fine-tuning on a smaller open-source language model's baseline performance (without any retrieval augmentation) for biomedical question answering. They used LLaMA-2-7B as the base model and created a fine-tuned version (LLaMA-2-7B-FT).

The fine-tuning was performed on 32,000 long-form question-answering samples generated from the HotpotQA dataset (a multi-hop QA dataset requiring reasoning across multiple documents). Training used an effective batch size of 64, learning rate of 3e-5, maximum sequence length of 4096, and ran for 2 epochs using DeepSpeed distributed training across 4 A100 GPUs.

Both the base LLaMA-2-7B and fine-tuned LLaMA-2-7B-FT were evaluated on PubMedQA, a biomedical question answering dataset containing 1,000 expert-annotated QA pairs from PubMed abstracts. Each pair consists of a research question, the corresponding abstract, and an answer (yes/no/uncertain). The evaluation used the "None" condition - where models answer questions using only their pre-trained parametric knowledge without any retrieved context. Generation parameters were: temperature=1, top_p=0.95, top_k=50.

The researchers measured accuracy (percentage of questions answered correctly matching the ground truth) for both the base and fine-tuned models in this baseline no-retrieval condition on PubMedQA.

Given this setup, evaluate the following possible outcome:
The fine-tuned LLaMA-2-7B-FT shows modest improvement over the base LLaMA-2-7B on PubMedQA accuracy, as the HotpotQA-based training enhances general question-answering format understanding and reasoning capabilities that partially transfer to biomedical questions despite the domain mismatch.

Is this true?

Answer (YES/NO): NO